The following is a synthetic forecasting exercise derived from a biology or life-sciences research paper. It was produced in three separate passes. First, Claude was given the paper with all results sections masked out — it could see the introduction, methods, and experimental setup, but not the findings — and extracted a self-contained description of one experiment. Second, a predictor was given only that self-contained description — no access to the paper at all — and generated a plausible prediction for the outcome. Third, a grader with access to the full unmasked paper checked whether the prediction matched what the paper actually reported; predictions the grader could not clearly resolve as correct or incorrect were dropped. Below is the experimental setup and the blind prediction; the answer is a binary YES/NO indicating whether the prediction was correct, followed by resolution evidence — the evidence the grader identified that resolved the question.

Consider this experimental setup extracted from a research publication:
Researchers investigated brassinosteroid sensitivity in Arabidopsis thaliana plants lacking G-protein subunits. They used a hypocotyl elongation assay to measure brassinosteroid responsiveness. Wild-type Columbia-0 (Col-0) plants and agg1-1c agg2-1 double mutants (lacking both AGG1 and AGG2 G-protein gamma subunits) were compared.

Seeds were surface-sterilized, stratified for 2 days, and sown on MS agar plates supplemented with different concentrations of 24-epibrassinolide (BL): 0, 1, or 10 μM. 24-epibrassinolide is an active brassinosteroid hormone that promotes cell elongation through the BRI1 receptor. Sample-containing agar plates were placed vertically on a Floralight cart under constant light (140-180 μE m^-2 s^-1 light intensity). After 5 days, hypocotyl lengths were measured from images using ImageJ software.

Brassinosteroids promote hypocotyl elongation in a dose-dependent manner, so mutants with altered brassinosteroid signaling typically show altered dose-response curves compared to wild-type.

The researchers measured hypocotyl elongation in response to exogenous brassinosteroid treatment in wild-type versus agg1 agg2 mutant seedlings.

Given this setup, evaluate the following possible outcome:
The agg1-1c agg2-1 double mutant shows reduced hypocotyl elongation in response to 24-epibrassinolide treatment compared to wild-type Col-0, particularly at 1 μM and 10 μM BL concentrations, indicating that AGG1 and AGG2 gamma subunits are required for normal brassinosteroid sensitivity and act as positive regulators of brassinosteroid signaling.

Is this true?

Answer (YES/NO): NO